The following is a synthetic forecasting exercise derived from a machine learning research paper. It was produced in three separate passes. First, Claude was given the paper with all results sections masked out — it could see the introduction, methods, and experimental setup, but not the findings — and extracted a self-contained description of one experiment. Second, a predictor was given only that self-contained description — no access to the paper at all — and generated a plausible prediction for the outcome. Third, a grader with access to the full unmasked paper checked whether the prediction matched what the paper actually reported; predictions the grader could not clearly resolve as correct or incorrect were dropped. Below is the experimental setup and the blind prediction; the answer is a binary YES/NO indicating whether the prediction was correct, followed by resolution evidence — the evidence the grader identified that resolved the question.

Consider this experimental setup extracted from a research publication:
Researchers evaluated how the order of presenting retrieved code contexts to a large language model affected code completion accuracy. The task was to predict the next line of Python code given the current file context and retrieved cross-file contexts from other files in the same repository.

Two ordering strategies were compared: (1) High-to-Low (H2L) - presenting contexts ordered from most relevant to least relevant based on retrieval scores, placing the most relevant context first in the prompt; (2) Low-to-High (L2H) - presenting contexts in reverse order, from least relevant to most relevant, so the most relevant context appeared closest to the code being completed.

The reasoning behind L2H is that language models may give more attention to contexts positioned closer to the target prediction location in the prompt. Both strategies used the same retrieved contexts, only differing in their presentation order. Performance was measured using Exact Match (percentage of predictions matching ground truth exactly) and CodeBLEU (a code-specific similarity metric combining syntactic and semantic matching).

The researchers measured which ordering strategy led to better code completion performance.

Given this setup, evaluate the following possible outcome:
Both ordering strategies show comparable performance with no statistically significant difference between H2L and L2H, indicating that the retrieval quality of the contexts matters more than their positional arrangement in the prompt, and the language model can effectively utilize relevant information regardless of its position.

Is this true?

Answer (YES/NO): NO